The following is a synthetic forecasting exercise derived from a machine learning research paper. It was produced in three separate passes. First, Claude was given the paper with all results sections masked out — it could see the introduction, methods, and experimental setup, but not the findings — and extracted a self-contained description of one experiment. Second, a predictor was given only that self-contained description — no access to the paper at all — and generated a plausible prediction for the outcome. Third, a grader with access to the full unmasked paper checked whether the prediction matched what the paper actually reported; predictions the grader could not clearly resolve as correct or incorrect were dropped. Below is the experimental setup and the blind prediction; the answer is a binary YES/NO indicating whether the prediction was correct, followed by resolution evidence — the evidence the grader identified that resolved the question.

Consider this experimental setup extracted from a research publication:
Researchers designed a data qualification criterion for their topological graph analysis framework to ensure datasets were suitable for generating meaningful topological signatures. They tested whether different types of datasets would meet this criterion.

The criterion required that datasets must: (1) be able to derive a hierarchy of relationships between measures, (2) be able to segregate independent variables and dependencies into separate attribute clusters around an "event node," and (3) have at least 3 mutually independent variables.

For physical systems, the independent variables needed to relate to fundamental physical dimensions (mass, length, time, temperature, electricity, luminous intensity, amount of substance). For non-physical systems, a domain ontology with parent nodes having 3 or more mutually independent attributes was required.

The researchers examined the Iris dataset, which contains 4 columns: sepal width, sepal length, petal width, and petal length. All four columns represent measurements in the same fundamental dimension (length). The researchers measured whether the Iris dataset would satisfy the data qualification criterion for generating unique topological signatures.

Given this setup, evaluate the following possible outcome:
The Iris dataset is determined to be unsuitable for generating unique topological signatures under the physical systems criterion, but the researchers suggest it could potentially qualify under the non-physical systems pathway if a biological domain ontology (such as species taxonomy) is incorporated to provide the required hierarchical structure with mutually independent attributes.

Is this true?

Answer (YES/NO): NO